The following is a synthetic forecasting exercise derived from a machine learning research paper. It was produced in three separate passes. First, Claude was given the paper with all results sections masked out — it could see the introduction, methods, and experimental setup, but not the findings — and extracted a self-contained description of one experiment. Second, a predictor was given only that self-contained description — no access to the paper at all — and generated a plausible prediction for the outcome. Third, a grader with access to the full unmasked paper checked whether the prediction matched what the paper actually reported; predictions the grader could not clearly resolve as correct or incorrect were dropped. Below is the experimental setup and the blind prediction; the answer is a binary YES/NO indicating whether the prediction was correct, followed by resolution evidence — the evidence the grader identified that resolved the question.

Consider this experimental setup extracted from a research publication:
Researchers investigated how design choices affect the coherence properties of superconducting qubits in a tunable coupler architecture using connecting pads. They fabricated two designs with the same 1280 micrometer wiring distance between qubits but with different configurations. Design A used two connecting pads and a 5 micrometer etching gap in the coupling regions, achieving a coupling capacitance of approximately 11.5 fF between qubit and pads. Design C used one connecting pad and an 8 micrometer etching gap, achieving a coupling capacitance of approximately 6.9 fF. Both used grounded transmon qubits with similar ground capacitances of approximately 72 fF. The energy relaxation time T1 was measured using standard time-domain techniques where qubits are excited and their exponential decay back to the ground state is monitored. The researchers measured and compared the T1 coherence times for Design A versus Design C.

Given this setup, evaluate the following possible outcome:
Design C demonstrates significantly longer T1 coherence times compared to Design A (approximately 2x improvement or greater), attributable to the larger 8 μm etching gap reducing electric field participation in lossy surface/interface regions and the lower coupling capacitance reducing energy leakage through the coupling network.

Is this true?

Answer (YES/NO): NO